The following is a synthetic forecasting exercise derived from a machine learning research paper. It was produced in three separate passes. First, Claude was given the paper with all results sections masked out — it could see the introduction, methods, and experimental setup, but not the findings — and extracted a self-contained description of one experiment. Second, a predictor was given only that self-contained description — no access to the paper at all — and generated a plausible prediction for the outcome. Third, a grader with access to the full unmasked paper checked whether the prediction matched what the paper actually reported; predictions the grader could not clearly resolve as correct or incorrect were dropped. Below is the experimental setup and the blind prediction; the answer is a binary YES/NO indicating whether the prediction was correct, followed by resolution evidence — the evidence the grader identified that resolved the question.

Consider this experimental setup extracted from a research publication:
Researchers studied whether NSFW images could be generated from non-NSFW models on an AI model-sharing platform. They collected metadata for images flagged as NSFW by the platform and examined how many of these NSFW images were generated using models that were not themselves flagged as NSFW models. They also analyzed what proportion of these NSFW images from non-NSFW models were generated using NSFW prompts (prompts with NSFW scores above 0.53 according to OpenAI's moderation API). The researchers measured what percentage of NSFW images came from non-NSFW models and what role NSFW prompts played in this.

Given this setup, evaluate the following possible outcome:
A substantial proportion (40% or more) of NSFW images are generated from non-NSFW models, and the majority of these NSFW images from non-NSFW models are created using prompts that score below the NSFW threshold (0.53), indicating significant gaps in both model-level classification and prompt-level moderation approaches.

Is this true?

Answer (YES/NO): YES